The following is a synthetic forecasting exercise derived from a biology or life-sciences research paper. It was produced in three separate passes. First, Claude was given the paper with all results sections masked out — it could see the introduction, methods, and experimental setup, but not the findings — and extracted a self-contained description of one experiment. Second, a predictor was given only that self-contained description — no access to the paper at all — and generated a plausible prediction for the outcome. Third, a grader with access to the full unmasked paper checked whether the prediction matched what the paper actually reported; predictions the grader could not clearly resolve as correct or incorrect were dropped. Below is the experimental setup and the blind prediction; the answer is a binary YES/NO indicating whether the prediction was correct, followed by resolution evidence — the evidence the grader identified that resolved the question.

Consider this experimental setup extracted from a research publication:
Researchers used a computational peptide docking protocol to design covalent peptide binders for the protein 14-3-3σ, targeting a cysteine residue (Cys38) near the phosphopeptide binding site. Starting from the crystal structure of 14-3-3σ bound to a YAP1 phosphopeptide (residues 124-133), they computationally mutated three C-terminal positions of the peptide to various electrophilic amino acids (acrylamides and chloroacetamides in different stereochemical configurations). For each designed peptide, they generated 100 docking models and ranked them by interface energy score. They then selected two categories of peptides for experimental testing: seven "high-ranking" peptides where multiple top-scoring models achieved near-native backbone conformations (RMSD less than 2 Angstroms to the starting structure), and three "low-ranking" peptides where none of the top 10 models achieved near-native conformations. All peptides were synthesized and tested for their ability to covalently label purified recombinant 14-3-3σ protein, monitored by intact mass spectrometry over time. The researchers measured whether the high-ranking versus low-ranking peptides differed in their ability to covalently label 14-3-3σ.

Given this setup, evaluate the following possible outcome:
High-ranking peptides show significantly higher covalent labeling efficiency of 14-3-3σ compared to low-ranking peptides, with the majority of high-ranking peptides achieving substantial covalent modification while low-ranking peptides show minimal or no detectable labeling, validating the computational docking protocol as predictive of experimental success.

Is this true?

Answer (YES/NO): YES